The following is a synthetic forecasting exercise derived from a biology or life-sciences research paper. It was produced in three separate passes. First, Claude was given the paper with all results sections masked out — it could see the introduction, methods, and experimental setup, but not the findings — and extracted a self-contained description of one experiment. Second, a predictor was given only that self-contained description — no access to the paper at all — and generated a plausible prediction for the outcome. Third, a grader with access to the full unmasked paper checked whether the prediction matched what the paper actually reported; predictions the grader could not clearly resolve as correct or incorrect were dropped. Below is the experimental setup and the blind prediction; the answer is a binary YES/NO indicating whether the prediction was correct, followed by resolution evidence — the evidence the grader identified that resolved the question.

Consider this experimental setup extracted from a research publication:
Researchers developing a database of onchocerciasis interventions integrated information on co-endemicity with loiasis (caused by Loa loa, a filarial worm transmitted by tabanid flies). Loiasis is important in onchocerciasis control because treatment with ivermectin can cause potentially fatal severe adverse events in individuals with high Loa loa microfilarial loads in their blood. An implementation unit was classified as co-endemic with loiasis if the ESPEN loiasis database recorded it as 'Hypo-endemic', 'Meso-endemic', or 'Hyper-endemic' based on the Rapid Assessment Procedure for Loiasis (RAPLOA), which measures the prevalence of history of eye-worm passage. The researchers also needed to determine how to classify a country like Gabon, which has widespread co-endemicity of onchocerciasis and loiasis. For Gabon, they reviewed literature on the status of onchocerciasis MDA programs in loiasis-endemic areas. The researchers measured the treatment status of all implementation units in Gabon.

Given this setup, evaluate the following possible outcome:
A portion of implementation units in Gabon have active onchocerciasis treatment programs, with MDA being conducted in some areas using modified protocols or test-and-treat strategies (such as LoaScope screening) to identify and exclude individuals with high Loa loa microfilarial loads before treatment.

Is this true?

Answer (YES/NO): NO